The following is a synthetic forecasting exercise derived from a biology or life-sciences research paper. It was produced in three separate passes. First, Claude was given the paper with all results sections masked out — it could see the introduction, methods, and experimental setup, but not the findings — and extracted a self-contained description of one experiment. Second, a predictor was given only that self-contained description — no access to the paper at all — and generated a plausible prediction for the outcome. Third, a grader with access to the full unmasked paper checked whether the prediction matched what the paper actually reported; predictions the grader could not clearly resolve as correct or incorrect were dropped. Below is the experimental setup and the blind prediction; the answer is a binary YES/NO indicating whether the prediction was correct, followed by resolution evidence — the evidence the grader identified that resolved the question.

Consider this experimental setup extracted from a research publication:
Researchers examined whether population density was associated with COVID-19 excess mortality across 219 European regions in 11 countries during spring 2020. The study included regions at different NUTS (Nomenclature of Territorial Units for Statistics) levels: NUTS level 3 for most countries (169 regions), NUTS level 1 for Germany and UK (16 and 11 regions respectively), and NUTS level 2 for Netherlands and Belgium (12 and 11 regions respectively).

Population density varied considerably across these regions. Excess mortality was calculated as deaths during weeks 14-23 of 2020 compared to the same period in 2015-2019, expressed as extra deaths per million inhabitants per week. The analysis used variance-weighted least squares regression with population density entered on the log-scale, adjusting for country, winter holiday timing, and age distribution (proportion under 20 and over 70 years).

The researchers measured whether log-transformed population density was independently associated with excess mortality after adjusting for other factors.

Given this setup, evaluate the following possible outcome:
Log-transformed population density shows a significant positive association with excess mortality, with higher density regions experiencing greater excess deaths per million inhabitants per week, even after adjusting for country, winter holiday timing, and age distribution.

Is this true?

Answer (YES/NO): YES